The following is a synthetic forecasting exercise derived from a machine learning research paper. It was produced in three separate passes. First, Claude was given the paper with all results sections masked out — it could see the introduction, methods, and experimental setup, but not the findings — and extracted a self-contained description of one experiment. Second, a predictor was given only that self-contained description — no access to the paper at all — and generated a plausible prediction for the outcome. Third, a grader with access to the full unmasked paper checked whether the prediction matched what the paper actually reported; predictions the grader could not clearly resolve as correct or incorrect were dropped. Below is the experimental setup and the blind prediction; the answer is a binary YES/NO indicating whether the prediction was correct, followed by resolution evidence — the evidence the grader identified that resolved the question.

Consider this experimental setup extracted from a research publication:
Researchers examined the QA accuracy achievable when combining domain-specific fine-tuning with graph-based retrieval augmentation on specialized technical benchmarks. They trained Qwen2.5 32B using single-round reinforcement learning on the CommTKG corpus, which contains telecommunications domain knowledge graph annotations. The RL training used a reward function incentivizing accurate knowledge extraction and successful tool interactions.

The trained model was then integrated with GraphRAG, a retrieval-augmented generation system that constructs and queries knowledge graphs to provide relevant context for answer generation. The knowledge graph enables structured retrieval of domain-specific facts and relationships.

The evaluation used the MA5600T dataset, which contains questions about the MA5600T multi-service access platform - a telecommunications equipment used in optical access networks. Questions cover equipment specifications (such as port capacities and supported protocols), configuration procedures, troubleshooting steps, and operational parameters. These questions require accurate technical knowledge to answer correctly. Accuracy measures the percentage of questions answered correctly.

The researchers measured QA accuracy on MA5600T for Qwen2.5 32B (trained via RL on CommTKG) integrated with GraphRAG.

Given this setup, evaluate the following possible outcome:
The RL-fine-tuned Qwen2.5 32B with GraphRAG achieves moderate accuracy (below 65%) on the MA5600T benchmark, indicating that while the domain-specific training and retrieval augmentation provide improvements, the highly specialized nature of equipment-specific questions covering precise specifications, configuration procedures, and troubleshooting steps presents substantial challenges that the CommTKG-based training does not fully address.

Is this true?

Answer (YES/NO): NO